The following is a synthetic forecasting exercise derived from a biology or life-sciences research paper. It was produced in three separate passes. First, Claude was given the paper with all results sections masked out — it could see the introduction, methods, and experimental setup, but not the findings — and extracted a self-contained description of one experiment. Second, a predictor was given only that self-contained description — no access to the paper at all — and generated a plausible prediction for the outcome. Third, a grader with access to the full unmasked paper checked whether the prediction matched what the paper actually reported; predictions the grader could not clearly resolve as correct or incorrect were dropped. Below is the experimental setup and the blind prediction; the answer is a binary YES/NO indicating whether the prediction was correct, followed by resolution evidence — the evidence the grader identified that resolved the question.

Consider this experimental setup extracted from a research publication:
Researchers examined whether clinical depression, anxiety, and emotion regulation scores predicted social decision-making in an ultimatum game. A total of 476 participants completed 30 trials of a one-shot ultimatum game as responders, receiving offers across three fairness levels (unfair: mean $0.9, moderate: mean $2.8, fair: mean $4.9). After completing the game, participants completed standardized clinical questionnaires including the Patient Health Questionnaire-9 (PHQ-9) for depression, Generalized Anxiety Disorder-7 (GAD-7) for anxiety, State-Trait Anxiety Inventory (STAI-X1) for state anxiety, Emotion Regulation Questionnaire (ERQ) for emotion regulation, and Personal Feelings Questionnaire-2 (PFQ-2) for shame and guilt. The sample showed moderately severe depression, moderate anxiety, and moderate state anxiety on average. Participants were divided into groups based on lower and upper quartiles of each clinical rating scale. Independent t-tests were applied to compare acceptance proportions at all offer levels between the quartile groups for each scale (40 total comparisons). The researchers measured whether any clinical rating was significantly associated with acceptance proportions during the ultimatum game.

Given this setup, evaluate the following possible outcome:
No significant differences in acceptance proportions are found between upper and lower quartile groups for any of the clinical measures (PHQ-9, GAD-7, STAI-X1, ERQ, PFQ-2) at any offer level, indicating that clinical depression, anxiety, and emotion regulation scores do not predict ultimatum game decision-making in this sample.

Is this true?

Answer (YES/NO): YES